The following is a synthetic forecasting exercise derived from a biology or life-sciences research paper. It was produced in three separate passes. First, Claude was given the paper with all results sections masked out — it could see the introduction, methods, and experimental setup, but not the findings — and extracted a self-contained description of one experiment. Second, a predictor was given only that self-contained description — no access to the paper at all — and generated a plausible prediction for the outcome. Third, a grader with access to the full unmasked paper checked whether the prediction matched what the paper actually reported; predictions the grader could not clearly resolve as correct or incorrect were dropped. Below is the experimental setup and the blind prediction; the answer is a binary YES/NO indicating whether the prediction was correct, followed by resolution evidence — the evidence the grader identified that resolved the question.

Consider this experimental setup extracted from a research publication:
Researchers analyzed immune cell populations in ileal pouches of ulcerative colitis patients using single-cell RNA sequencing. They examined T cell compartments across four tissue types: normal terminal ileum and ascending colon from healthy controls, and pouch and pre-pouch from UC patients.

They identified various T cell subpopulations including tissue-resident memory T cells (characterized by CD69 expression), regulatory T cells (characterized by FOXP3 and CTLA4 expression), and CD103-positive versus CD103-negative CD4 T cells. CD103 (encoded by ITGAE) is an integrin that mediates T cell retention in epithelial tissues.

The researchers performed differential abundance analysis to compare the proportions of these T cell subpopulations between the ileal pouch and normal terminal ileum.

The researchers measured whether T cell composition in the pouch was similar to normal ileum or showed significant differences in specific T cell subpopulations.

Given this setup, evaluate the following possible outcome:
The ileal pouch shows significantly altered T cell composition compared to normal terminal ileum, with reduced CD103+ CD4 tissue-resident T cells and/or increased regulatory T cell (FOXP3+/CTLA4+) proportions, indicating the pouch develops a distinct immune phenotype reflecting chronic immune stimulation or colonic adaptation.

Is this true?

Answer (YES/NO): NO